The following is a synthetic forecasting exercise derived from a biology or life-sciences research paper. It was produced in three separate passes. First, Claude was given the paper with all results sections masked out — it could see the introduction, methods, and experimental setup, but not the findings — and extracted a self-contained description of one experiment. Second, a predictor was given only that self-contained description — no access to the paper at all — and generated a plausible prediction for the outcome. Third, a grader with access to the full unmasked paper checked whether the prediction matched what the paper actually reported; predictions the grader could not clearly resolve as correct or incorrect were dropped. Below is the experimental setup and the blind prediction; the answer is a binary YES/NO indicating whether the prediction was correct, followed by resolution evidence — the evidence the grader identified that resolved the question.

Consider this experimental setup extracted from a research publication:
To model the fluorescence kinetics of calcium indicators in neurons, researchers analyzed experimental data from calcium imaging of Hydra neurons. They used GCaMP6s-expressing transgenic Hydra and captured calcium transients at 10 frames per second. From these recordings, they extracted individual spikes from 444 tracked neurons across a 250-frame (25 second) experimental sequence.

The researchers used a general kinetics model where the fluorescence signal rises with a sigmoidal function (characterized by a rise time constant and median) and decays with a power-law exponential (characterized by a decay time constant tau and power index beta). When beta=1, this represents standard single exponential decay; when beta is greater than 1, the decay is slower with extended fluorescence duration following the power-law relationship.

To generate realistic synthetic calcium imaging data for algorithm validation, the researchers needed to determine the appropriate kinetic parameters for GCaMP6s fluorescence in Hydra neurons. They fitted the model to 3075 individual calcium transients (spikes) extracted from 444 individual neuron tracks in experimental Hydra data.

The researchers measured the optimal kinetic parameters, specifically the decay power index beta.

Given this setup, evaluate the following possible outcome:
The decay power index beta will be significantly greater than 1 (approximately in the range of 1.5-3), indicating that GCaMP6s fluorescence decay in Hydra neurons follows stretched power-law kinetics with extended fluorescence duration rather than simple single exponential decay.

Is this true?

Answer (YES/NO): YES